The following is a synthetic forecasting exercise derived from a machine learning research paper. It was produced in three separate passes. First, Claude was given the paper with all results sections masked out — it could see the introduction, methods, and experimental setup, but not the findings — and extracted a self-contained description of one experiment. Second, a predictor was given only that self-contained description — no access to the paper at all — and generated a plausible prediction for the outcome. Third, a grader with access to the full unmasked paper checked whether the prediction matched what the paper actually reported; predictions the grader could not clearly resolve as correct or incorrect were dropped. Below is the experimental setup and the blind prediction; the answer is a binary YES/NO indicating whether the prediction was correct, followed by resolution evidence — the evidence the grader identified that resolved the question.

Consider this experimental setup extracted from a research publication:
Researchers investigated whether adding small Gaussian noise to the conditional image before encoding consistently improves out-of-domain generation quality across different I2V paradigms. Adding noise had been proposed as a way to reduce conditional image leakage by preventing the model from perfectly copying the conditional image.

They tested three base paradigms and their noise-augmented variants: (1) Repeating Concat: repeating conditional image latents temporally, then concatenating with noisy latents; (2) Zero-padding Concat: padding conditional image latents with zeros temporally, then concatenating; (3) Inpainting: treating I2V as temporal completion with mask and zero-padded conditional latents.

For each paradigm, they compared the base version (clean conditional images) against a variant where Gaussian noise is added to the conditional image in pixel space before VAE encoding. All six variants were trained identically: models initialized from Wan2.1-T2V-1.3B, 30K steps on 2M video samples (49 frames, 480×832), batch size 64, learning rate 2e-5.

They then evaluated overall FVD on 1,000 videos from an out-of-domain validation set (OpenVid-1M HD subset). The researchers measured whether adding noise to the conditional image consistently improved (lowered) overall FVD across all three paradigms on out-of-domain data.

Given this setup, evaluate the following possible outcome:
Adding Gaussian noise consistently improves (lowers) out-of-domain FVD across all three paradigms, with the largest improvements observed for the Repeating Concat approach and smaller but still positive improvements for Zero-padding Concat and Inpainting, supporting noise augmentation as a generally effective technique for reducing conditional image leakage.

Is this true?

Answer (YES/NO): NO